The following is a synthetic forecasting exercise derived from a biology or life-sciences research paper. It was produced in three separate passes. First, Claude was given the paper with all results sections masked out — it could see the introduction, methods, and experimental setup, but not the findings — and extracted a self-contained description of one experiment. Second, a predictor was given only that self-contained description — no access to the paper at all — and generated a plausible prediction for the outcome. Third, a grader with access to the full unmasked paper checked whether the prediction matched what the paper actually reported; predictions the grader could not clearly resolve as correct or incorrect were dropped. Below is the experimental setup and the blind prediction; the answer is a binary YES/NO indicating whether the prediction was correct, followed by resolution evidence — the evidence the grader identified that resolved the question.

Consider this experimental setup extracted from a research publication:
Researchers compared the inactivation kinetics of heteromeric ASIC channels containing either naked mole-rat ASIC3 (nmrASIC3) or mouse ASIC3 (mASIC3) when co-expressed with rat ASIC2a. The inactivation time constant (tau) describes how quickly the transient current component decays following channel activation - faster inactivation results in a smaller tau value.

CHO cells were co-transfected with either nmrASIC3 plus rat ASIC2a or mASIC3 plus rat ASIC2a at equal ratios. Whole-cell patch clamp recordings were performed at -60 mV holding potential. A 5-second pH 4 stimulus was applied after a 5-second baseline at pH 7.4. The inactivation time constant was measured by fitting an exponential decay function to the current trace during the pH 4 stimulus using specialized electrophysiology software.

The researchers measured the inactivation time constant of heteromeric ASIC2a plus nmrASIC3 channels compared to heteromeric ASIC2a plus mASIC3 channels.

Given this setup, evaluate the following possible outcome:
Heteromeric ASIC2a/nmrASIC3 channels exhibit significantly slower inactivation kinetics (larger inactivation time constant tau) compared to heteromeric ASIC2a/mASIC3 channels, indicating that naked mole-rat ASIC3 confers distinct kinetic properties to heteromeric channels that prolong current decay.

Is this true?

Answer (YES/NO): YES